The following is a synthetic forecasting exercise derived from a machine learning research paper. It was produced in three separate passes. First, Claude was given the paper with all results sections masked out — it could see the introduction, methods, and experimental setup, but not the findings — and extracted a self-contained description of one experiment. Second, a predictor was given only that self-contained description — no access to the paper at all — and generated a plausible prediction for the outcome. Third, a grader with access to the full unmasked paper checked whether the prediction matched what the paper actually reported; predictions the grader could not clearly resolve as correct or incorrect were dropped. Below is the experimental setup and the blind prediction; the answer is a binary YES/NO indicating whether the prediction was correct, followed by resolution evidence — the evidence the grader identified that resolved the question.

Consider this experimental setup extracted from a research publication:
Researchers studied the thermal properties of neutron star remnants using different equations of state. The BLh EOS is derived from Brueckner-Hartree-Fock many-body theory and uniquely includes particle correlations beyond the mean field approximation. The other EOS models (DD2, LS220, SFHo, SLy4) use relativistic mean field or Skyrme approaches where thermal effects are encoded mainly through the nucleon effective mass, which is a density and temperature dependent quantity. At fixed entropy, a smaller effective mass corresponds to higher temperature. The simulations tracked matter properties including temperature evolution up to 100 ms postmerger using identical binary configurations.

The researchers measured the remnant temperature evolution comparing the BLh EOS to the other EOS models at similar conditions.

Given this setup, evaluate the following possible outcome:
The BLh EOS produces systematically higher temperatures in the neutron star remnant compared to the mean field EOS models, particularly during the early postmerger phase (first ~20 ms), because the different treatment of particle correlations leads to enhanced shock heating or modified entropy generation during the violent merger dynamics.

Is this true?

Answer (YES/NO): NO